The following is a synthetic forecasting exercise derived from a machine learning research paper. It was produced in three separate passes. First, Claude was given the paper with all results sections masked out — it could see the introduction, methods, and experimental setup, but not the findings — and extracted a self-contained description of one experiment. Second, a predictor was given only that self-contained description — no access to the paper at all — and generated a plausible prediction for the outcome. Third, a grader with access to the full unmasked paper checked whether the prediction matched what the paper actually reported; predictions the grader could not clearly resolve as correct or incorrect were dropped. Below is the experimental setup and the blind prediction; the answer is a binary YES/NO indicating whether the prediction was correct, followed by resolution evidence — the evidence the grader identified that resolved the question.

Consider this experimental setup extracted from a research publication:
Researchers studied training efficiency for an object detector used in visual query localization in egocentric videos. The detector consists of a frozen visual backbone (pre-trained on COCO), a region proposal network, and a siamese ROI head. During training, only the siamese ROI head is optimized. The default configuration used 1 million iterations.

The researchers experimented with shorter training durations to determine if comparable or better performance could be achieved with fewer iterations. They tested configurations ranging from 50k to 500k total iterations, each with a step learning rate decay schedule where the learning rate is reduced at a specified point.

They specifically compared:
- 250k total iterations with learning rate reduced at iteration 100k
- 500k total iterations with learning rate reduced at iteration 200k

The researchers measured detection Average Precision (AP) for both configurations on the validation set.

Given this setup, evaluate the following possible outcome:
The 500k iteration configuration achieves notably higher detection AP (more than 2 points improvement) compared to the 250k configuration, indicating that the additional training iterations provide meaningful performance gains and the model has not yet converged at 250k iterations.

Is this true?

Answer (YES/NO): NO